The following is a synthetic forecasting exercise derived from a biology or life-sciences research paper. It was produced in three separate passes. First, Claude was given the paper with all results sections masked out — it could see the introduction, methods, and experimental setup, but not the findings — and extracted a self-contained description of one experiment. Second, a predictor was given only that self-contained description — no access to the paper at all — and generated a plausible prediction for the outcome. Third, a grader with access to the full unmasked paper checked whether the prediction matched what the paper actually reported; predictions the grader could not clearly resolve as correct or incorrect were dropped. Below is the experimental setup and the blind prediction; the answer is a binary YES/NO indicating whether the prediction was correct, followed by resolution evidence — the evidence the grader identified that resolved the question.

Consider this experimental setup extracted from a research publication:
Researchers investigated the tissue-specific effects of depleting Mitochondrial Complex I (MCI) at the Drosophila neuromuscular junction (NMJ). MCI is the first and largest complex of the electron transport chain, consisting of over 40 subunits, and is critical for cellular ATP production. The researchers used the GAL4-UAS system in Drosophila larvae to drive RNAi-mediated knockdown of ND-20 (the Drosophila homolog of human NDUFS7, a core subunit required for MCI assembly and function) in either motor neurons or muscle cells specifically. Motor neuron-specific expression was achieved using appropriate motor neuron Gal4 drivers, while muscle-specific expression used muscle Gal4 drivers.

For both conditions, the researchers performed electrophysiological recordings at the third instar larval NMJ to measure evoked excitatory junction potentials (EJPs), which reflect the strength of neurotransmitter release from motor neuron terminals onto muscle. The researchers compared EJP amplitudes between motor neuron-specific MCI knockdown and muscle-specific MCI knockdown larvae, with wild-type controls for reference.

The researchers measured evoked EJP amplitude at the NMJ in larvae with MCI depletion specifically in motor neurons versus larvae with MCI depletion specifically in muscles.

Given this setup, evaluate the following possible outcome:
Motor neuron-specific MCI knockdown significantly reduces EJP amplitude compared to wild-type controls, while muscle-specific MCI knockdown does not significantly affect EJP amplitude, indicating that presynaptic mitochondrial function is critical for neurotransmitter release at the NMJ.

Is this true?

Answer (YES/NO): NO